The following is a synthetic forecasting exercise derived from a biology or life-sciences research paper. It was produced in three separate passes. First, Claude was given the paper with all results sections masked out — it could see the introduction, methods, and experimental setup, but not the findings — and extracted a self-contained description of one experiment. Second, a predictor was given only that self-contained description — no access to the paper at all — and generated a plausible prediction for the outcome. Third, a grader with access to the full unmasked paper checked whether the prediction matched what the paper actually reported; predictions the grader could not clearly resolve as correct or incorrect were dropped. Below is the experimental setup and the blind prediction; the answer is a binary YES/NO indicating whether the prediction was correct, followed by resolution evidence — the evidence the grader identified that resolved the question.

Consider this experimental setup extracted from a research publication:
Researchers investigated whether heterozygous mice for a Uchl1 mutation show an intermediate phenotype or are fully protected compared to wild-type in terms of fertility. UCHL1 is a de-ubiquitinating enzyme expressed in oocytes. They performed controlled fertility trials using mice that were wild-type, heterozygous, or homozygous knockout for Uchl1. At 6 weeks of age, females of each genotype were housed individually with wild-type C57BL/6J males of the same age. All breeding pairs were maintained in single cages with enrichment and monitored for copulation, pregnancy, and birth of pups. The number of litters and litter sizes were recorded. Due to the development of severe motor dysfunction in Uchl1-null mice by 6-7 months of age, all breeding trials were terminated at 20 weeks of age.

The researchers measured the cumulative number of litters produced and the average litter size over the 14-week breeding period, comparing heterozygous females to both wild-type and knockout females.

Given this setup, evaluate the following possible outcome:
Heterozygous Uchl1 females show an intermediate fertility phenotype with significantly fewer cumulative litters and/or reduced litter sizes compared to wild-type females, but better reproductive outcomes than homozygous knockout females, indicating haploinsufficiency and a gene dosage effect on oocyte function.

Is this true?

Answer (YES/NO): NO